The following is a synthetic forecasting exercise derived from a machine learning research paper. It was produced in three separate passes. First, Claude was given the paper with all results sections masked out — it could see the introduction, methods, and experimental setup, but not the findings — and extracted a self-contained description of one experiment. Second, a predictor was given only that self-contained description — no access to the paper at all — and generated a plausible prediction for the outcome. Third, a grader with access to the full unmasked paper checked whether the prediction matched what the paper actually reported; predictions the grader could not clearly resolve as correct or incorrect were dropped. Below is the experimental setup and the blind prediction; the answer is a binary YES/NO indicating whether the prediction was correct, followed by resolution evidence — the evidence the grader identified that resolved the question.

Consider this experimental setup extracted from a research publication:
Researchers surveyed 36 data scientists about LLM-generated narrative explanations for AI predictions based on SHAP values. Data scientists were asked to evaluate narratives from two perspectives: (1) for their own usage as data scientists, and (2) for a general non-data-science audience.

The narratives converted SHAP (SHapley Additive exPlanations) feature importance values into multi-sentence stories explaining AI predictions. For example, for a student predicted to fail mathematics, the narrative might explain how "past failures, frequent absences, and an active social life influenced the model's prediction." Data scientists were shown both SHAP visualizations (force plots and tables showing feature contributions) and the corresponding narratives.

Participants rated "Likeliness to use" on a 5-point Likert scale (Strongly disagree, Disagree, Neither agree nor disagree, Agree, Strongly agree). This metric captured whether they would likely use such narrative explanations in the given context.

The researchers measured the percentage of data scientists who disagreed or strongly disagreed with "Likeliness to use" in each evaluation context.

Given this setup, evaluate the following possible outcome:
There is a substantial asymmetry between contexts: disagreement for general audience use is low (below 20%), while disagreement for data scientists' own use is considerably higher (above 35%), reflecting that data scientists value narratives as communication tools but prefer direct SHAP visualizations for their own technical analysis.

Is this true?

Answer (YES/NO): NO